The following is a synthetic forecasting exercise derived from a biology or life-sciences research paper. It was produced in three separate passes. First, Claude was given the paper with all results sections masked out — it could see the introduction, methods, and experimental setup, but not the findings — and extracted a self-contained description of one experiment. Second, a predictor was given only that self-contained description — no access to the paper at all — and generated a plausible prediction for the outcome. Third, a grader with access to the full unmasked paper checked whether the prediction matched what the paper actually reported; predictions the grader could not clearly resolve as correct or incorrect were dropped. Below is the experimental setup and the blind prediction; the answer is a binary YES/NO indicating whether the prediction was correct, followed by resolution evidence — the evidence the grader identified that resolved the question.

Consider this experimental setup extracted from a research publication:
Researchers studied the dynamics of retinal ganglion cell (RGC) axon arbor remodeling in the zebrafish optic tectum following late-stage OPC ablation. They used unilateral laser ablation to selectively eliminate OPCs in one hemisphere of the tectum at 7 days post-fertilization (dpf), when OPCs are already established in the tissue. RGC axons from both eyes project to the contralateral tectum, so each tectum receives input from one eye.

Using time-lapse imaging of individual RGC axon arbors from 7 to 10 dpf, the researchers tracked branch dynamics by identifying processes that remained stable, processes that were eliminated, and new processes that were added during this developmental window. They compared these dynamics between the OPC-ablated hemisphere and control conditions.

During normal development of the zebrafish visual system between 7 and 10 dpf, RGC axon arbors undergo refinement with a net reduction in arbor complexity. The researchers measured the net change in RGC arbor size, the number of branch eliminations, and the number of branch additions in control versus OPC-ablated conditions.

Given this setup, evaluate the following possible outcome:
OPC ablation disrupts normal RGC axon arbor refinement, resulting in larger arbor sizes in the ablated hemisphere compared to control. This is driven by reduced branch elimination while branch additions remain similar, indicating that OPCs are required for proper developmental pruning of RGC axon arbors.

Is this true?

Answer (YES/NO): NO